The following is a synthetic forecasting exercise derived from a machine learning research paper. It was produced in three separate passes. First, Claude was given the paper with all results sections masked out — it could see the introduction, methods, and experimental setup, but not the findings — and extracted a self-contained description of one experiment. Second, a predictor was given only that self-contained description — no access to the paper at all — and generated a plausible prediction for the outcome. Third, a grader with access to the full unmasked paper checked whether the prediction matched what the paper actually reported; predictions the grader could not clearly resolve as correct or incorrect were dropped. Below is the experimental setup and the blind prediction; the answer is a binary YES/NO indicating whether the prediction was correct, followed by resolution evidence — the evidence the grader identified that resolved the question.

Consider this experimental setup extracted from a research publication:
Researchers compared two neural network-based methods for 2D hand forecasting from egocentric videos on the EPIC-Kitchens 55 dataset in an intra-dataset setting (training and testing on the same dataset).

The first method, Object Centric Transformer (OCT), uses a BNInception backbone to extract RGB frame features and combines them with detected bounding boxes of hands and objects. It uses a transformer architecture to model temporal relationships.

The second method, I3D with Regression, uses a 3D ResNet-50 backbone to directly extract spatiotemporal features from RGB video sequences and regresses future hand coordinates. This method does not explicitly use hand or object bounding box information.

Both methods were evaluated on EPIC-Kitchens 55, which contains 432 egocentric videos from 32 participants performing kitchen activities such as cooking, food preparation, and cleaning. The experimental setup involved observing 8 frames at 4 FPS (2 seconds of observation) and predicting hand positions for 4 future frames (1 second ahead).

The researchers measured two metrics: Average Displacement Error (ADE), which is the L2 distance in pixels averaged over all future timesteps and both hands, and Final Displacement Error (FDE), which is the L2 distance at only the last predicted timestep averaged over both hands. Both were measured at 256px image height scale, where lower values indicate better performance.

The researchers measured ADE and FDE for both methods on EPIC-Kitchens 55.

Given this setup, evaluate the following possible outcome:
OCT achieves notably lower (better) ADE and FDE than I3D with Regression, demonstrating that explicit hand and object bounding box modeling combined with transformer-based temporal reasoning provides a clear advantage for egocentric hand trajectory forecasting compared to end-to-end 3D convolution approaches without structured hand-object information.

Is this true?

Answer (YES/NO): NO